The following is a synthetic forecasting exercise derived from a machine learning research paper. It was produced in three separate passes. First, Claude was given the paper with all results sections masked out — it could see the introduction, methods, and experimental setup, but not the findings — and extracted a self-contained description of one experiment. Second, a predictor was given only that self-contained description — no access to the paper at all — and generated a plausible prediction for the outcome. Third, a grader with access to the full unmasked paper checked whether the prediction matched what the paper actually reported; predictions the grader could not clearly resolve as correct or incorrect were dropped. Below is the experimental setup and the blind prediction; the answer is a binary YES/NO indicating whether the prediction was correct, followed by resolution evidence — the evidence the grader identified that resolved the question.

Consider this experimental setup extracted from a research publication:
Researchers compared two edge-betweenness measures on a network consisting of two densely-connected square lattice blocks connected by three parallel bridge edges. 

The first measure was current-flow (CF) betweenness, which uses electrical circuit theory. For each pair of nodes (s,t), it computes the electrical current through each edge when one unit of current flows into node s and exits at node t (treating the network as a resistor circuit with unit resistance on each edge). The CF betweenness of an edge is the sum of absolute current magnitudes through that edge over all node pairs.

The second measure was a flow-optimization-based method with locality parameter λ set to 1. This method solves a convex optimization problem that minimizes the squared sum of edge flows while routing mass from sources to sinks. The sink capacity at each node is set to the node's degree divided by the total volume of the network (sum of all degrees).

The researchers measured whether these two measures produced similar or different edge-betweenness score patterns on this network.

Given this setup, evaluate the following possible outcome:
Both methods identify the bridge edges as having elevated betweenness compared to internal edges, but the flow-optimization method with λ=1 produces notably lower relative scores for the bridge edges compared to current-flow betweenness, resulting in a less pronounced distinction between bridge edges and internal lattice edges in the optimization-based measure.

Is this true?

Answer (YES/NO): NO